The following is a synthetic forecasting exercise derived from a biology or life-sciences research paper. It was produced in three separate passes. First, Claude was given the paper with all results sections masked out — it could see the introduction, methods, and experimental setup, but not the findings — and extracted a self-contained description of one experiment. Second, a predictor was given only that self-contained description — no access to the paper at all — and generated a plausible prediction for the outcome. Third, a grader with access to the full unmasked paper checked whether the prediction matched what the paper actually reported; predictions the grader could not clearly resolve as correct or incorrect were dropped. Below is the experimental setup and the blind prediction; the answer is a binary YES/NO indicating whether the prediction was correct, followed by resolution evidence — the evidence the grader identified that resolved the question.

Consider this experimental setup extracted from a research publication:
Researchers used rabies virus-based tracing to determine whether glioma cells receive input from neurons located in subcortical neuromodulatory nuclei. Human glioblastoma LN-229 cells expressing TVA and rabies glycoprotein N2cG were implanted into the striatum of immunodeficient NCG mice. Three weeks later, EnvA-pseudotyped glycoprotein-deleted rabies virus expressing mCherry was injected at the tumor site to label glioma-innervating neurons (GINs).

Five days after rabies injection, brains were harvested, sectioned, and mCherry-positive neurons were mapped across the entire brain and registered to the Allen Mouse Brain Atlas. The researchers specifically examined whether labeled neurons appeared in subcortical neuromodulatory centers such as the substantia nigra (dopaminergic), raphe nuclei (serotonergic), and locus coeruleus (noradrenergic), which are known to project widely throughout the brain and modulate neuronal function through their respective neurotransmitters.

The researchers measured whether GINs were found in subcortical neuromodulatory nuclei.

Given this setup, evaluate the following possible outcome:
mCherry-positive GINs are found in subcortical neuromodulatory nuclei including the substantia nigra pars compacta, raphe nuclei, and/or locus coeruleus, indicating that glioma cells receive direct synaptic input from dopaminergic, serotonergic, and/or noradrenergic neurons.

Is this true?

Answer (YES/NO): YES